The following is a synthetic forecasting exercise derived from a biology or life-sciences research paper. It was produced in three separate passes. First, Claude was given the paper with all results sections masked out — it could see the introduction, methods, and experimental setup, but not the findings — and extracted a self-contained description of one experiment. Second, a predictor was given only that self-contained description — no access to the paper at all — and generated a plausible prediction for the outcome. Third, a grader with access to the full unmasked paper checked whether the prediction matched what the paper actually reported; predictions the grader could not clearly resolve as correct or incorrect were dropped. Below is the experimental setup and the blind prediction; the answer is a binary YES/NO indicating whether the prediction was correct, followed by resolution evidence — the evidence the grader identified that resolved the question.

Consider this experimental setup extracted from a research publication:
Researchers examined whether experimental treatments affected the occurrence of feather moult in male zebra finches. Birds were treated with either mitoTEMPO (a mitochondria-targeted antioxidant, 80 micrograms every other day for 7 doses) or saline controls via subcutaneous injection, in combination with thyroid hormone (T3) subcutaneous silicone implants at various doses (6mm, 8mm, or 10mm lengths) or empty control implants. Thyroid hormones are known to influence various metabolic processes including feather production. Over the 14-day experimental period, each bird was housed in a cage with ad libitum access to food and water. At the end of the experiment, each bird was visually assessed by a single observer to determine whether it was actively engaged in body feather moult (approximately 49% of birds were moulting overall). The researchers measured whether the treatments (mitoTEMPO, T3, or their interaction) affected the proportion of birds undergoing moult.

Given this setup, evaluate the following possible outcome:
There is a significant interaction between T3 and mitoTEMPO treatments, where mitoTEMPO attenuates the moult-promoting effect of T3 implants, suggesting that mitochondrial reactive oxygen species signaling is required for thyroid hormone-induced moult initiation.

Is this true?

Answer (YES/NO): NO